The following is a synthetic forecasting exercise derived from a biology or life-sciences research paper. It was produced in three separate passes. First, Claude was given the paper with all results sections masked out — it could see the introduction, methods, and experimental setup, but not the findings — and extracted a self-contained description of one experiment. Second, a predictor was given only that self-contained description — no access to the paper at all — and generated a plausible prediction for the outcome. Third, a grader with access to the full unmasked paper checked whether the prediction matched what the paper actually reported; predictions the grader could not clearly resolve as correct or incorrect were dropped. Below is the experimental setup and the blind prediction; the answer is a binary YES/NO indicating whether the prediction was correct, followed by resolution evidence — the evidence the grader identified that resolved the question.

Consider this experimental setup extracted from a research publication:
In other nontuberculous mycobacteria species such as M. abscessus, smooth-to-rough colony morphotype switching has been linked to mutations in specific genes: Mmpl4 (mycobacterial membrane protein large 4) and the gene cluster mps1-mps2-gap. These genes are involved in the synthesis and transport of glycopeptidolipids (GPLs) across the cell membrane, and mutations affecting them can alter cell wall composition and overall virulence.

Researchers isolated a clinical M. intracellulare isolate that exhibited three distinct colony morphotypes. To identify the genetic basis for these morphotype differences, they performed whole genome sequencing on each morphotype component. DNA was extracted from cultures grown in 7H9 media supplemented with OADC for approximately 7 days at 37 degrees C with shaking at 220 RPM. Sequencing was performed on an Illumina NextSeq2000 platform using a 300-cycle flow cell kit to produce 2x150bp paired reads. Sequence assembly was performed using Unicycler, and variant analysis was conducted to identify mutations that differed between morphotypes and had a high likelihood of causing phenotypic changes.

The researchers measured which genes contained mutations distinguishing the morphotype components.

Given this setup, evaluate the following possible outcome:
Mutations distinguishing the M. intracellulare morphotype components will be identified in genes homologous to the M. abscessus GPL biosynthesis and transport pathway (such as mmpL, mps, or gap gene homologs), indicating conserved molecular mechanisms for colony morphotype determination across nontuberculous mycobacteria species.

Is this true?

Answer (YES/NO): NO